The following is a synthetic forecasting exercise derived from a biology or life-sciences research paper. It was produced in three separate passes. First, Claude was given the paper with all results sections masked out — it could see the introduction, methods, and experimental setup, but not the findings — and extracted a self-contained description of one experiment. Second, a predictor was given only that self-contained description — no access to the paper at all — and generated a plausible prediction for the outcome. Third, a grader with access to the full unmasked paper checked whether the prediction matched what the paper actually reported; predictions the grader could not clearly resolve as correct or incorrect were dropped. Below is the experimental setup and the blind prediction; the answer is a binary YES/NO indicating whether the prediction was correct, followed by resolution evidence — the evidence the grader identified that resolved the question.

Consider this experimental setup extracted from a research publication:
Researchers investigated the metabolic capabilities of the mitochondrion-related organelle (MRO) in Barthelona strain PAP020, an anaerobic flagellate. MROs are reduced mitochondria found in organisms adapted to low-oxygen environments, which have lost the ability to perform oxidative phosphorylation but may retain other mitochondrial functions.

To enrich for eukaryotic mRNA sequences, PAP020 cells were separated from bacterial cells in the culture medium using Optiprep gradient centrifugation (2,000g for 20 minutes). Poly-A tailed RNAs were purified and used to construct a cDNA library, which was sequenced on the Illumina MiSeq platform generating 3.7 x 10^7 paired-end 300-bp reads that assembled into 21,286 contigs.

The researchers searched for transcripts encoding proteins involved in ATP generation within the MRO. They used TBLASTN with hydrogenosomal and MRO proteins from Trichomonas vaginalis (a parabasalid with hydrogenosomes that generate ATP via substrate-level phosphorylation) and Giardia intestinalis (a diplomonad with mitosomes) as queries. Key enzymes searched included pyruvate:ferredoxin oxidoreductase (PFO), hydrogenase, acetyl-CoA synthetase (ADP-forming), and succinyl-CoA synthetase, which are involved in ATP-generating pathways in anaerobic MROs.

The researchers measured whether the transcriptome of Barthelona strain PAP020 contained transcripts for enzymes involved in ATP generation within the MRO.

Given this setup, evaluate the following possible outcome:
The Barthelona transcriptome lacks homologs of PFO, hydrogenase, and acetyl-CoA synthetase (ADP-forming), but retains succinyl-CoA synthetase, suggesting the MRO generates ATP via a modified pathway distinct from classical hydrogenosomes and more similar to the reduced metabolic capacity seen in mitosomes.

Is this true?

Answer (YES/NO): NO